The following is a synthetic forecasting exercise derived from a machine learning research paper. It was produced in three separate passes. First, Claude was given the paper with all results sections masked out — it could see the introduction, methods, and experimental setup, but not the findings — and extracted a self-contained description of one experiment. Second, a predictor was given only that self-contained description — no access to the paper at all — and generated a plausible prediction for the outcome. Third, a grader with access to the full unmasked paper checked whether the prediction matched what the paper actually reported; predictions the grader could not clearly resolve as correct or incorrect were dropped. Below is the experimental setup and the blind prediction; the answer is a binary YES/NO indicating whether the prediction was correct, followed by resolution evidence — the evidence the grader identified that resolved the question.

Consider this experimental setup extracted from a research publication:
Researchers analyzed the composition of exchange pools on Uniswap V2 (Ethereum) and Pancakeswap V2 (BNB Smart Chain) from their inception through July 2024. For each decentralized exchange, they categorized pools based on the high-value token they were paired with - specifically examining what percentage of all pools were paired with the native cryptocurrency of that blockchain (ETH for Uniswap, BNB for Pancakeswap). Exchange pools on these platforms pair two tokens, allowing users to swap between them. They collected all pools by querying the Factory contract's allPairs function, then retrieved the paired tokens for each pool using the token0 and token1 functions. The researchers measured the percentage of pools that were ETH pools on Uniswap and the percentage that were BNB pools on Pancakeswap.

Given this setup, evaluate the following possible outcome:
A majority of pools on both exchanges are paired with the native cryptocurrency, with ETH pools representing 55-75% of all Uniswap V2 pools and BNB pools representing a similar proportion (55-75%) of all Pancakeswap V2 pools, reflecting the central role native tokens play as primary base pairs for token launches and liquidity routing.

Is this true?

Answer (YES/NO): NO